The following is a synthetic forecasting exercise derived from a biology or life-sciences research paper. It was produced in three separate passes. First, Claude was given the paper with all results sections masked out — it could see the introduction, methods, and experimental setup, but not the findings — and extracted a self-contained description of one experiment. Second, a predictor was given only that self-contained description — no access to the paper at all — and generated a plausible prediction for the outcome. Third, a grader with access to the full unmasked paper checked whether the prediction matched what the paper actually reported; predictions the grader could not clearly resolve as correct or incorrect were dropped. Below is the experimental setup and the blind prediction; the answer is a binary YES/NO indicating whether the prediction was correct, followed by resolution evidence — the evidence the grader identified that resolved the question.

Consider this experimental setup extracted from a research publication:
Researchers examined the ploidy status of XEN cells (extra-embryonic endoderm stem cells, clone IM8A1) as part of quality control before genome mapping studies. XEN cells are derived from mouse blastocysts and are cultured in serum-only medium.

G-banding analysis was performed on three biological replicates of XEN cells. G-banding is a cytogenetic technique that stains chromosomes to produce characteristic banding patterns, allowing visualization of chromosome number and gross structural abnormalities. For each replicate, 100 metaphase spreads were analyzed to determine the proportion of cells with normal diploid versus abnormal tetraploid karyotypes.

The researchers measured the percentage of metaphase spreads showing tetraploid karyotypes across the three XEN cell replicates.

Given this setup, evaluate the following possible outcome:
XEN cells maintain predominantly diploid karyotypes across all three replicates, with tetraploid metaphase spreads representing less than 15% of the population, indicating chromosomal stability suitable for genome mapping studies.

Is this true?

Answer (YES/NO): YES